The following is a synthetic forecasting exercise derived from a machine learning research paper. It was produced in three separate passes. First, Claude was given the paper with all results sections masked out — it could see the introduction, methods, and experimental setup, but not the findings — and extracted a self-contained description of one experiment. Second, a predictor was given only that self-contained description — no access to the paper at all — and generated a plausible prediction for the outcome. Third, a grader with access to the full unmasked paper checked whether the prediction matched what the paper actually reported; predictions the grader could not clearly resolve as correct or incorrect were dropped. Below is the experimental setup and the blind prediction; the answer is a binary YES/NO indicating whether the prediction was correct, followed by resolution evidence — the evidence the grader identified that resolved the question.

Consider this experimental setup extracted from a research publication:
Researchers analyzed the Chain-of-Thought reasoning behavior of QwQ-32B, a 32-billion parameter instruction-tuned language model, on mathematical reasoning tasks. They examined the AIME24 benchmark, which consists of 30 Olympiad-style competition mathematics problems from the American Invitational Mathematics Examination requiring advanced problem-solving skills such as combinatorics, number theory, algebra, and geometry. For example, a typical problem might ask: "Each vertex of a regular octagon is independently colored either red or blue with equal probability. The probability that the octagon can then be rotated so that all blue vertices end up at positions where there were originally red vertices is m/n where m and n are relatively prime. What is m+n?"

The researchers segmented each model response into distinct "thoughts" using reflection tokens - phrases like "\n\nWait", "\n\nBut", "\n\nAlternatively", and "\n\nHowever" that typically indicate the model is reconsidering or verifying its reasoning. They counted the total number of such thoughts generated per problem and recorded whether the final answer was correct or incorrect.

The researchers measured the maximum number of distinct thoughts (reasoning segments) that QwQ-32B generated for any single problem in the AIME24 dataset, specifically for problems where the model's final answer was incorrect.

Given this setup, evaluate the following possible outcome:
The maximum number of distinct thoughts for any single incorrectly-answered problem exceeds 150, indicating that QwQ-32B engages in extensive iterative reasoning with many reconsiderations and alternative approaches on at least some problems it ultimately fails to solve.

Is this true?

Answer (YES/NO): NO